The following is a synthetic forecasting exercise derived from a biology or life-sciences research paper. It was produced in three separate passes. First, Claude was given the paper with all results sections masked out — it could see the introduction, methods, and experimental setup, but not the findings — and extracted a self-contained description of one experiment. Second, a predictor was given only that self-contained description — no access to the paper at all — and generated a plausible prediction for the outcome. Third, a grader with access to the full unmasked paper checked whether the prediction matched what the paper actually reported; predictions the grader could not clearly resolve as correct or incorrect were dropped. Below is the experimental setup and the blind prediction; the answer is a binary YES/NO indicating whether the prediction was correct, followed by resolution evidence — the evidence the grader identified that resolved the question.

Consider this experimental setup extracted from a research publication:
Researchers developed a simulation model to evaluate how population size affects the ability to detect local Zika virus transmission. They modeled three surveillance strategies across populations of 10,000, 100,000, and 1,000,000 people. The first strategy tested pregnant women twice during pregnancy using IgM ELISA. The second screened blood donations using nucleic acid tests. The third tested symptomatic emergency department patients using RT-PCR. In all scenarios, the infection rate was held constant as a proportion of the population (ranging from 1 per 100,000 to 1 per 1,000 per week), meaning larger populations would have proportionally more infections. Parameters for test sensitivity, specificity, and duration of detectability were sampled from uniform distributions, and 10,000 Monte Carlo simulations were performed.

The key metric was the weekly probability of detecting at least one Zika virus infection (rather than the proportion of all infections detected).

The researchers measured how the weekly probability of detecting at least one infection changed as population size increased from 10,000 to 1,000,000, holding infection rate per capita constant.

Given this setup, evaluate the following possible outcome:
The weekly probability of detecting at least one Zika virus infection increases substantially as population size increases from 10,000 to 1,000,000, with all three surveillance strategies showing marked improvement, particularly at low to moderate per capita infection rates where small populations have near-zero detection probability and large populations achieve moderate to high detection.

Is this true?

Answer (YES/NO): YES